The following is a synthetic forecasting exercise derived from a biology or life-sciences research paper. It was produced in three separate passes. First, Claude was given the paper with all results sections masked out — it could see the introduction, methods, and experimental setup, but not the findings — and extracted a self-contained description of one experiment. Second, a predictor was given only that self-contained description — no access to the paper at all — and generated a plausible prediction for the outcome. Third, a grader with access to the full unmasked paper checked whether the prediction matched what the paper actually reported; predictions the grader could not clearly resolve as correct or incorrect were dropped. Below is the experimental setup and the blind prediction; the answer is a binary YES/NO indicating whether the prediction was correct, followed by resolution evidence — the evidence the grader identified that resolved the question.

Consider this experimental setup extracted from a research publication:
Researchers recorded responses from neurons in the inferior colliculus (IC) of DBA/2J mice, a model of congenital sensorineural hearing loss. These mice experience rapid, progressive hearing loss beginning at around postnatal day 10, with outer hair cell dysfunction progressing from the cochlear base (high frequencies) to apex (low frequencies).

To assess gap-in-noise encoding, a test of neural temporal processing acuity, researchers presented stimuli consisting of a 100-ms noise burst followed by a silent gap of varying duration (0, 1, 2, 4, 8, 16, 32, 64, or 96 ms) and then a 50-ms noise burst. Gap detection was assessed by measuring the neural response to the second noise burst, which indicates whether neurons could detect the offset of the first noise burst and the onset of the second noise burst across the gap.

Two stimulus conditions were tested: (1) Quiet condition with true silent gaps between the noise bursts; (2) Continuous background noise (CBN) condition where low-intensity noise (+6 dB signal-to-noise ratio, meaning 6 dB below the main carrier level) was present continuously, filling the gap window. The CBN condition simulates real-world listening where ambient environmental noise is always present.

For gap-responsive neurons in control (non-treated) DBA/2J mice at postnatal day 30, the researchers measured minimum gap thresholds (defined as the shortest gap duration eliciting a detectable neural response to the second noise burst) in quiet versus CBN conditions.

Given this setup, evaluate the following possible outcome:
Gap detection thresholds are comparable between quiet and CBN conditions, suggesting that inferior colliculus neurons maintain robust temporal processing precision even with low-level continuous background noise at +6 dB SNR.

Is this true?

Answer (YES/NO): NO